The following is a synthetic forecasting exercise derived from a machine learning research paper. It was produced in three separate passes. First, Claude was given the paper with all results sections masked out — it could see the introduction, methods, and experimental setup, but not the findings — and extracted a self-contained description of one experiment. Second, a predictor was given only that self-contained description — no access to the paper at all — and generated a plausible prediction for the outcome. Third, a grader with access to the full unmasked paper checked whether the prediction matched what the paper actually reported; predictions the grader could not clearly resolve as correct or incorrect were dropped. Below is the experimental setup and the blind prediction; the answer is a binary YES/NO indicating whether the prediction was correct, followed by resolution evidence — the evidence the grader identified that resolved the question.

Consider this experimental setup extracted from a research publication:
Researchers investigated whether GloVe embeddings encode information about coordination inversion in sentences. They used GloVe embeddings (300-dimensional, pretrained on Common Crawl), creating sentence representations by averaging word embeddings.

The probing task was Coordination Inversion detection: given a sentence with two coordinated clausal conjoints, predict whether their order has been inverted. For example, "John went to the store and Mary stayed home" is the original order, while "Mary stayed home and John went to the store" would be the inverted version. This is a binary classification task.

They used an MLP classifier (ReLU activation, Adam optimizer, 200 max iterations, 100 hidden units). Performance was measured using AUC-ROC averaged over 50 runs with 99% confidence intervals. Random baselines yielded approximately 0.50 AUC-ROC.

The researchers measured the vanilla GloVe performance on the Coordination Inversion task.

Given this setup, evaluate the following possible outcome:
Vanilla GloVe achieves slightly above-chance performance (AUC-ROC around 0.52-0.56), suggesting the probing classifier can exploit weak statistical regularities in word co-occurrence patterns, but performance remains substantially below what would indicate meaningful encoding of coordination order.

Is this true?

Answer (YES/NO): YES